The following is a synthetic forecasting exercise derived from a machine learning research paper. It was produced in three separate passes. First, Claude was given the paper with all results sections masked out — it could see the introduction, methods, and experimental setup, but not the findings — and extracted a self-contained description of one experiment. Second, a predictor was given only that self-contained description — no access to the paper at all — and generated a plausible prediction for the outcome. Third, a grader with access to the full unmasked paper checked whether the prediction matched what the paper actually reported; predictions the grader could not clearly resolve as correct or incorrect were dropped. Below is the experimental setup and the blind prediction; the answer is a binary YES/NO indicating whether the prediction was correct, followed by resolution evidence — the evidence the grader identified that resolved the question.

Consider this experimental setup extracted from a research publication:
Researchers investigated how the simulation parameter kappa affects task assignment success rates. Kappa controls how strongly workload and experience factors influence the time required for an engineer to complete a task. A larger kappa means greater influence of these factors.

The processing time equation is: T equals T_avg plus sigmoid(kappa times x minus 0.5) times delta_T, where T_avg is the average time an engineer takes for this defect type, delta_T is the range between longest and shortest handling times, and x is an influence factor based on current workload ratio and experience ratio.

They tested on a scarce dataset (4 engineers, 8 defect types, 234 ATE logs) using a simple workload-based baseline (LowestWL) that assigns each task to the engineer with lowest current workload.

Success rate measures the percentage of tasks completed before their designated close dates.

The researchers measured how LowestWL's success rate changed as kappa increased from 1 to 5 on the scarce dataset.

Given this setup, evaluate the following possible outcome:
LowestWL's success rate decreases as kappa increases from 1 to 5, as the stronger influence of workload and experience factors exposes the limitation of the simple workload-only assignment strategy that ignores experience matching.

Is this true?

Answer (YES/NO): NO